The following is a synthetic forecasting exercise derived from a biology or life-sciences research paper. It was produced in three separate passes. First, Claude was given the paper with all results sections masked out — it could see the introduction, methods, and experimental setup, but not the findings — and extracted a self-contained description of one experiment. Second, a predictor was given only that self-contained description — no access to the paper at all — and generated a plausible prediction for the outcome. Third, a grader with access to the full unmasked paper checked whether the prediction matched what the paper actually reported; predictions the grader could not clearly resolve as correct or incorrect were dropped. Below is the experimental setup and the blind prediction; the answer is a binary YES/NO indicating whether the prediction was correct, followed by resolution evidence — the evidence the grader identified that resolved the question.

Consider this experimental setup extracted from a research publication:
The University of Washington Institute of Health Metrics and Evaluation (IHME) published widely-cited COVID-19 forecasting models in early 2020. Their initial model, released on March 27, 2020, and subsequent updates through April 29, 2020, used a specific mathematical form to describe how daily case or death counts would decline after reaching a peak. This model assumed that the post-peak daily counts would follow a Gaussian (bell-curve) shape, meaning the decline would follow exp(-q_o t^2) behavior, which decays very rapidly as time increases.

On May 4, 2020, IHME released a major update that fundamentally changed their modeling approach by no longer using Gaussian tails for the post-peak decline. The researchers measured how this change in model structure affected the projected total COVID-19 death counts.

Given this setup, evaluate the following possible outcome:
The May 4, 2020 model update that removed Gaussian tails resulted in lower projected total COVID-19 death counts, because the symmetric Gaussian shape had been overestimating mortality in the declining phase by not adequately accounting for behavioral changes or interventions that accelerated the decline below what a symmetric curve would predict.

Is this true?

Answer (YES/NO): NO